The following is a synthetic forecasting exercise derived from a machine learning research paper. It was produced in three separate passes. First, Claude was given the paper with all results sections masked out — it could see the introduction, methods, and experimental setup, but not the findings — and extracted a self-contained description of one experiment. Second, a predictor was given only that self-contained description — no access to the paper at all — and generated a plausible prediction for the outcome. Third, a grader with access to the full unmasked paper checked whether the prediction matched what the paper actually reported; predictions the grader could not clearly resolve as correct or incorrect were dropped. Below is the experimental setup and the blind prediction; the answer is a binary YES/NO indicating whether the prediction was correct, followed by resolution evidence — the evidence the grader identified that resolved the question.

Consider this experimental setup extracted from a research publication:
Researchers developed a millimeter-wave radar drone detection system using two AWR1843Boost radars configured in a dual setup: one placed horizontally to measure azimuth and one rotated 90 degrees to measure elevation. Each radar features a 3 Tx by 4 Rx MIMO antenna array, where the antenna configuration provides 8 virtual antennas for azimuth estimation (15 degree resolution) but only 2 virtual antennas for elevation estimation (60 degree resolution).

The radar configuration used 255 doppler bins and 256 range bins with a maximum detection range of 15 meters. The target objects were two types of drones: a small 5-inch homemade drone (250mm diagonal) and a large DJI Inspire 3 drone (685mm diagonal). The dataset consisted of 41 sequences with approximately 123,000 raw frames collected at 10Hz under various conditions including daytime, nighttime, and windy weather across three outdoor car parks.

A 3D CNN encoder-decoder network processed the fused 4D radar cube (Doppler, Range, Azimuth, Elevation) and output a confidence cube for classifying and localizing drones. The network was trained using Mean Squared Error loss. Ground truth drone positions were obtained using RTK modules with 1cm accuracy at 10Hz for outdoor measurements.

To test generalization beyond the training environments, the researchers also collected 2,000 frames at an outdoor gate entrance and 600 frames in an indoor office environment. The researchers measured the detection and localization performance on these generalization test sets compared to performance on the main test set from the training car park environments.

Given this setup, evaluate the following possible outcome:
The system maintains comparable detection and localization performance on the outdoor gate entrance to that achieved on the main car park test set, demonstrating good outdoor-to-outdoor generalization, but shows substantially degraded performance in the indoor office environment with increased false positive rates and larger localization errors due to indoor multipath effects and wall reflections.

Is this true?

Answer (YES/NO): NO